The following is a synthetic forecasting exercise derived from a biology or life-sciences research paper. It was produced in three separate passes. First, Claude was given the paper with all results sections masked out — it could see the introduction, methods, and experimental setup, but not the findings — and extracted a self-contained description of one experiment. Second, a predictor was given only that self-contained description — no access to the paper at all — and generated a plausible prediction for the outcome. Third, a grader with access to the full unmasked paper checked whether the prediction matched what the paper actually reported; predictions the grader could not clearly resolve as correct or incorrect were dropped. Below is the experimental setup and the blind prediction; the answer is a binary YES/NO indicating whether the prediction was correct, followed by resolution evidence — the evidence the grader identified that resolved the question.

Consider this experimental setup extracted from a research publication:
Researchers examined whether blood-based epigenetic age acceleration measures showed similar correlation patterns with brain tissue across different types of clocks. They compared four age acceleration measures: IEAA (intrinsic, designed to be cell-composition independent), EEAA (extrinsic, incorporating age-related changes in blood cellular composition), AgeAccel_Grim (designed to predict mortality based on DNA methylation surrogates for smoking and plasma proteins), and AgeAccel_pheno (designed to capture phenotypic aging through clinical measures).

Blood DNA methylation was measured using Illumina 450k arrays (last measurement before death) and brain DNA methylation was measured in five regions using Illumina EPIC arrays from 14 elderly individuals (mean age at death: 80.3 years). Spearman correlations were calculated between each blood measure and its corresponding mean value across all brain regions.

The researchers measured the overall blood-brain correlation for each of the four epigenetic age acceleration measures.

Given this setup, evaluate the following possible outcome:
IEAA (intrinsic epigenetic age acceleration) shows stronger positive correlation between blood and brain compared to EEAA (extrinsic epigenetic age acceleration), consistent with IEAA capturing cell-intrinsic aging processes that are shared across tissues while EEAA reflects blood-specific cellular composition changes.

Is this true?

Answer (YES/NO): NO